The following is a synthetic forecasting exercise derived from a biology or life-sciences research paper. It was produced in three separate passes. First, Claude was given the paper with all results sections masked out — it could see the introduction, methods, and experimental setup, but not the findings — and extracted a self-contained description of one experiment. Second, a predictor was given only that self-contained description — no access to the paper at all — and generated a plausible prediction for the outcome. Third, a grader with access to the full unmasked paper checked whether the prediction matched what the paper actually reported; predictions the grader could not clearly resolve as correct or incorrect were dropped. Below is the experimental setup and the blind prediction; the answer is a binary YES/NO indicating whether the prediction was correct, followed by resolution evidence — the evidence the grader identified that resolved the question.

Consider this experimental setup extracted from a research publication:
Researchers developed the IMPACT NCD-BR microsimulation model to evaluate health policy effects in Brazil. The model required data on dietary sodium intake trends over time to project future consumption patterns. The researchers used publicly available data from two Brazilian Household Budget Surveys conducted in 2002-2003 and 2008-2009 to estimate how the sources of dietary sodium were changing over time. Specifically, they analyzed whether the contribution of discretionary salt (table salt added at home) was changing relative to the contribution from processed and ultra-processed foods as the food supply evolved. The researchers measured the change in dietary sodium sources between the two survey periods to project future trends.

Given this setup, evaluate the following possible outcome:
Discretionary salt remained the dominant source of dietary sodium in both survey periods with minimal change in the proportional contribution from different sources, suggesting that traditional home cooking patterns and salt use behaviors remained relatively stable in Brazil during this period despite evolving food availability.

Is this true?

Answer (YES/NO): NO